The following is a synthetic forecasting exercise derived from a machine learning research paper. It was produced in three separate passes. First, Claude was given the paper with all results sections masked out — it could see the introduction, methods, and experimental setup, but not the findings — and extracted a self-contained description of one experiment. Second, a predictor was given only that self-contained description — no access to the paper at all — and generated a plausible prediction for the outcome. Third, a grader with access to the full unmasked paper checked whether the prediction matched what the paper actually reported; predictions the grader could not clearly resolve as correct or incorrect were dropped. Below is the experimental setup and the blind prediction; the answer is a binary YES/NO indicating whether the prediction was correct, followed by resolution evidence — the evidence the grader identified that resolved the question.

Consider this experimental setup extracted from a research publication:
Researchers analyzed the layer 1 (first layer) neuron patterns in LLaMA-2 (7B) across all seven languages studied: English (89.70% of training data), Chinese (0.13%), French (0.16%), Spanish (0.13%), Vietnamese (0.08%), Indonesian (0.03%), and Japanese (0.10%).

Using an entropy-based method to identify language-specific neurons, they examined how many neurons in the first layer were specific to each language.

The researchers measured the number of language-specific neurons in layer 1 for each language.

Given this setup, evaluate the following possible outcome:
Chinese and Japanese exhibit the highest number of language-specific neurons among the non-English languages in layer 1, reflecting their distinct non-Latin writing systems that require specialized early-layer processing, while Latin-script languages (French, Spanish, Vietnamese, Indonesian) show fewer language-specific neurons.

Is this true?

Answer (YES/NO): NO